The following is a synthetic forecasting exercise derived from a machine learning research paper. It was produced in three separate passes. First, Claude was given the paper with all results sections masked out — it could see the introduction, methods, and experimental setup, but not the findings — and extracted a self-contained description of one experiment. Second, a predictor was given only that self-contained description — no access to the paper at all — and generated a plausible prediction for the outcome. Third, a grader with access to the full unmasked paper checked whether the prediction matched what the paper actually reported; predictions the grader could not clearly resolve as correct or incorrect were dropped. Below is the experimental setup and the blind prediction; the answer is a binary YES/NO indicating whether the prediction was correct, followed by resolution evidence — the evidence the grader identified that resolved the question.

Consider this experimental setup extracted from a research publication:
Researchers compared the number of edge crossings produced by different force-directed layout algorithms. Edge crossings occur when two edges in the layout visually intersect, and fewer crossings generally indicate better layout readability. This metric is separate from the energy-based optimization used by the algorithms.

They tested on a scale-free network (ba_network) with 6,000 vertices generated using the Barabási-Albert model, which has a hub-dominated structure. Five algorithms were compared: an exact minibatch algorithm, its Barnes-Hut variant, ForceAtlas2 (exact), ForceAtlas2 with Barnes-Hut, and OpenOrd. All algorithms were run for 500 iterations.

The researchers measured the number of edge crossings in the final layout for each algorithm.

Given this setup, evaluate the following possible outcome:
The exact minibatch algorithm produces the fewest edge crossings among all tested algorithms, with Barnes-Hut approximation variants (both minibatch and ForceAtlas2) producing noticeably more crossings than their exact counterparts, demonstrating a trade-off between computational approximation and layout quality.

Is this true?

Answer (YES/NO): NO